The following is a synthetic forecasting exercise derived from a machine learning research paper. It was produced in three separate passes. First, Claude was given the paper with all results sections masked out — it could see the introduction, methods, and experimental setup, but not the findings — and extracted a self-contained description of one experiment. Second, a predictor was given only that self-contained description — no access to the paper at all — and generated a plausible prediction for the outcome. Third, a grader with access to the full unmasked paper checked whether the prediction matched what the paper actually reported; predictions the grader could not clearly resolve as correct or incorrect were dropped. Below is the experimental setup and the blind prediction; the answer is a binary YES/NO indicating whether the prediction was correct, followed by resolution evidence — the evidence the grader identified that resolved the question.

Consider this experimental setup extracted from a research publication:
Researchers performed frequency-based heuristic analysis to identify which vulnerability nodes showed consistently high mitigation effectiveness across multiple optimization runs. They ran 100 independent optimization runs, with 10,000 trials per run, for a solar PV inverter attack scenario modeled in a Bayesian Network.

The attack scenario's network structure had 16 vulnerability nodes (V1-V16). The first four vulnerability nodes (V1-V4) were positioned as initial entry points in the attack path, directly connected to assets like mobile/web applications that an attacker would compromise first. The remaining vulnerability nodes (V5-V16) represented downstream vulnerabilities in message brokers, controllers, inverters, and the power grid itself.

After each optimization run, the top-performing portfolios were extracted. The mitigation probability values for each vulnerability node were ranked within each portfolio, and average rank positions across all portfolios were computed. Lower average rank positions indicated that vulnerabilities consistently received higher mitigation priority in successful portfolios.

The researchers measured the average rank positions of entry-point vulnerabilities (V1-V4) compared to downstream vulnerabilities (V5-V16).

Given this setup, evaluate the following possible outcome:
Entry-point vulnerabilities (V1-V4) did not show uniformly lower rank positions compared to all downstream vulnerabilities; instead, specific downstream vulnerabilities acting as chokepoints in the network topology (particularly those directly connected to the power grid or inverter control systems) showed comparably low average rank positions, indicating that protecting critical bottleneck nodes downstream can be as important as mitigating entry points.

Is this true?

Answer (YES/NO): NO